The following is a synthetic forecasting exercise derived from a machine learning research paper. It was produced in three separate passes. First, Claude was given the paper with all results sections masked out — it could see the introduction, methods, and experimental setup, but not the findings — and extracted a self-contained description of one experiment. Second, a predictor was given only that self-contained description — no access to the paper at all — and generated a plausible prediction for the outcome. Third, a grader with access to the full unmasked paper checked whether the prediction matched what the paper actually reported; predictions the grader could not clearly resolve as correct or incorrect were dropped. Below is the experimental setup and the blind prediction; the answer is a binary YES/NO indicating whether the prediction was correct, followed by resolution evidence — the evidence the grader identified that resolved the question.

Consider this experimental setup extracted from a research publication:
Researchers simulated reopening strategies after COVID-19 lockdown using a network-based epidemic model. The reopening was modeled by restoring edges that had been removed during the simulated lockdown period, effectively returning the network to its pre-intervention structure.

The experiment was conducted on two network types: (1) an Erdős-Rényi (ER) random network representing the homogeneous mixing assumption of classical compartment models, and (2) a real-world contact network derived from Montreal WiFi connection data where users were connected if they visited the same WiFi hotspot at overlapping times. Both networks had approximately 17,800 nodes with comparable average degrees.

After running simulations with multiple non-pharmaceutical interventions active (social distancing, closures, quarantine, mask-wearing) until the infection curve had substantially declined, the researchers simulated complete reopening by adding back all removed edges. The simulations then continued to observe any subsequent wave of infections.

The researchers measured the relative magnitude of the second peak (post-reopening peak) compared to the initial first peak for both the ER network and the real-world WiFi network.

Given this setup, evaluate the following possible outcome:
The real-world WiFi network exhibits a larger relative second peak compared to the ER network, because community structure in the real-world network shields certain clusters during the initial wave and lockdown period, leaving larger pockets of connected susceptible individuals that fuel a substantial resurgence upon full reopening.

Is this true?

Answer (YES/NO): YES